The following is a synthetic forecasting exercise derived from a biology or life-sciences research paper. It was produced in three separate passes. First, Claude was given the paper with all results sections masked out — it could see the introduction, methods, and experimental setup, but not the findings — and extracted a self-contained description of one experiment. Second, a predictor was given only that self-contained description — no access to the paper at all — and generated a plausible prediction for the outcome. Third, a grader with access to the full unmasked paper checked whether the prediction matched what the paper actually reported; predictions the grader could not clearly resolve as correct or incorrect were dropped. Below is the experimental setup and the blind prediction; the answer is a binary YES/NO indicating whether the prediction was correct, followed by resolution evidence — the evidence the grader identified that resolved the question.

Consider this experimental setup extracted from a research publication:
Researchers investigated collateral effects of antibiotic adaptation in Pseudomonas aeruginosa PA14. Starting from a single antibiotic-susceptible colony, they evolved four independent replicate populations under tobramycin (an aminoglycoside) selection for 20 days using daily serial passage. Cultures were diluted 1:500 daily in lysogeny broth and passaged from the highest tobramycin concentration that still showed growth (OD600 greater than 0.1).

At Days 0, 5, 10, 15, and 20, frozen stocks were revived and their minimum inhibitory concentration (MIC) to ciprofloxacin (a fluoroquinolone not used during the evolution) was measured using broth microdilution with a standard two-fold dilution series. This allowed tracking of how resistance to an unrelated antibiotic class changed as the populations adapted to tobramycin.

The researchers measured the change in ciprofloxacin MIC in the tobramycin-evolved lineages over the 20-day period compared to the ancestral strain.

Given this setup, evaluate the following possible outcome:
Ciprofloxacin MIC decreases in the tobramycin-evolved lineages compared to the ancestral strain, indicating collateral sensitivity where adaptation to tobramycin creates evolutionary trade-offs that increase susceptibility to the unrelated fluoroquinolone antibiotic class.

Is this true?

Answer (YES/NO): NO